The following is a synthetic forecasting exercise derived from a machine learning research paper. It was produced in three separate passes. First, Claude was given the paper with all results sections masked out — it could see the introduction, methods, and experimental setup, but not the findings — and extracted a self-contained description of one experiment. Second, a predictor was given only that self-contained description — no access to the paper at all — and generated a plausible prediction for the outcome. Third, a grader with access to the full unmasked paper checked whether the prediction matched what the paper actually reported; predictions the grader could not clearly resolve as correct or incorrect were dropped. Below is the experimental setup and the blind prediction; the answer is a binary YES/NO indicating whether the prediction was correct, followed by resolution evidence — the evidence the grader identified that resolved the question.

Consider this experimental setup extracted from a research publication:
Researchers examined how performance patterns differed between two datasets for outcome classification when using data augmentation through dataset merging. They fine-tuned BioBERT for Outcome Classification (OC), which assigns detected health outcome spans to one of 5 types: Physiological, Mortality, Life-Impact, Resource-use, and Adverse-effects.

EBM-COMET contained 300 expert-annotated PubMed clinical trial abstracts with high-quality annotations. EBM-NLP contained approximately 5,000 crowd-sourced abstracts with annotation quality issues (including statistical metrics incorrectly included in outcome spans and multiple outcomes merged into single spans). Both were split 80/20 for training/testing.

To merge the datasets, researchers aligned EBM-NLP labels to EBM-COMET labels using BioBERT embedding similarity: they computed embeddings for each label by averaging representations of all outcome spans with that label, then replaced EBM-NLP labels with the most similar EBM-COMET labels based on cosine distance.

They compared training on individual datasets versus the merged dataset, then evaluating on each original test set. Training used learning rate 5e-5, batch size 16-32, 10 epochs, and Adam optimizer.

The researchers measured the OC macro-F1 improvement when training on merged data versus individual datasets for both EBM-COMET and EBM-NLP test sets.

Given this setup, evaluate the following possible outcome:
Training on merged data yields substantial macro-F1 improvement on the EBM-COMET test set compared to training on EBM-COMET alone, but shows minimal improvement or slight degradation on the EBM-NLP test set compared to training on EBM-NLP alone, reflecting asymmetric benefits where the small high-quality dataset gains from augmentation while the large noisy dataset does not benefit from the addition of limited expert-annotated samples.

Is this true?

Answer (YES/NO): NO